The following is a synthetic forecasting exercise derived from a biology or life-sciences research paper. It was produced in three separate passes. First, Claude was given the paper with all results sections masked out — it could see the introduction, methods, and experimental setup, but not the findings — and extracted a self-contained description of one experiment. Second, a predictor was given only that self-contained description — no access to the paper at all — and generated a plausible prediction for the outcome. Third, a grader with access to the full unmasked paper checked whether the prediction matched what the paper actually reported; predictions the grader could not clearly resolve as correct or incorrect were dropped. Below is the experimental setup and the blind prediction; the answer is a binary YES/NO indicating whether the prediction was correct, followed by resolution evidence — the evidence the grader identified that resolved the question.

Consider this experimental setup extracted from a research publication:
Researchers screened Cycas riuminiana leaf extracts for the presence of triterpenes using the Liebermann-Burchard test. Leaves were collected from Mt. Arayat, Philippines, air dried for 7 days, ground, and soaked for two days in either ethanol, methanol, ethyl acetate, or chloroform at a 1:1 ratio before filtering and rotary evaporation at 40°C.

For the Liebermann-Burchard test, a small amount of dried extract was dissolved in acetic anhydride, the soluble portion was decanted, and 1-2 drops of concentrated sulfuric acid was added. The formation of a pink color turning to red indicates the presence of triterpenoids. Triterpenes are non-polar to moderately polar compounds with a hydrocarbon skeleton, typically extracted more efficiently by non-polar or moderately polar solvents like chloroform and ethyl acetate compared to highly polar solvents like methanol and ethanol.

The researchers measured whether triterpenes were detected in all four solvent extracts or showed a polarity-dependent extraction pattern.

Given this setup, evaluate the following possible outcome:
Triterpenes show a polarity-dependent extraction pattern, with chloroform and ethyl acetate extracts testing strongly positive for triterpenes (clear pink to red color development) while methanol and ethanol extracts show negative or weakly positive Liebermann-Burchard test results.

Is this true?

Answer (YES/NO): NO